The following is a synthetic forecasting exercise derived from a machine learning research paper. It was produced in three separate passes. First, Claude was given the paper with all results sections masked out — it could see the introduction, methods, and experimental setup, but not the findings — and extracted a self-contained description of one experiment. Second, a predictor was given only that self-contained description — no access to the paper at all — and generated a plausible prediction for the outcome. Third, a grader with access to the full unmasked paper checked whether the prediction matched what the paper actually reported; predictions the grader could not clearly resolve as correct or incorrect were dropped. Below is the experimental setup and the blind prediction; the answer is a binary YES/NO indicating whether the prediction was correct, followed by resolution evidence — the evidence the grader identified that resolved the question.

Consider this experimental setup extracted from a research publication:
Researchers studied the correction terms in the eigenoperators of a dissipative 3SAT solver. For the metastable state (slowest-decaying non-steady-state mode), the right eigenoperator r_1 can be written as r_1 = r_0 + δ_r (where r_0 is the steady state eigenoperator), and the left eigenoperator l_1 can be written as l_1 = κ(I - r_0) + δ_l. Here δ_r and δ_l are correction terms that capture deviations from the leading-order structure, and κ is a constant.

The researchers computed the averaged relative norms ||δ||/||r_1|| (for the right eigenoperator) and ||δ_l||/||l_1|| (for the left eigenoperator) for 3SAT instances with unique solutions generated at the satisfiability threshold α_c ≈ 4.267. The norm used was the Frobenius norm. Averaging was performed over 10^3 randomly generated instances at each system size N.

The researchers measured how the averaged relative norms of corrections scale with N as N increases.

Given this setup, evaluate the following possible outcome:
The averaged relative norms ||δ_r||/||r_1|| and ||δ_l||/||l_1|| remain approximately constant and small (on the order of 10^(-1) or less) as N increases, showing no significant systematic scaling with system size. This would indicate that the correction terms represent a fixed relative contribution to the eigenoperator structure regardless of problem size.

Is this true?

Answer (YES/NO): NO